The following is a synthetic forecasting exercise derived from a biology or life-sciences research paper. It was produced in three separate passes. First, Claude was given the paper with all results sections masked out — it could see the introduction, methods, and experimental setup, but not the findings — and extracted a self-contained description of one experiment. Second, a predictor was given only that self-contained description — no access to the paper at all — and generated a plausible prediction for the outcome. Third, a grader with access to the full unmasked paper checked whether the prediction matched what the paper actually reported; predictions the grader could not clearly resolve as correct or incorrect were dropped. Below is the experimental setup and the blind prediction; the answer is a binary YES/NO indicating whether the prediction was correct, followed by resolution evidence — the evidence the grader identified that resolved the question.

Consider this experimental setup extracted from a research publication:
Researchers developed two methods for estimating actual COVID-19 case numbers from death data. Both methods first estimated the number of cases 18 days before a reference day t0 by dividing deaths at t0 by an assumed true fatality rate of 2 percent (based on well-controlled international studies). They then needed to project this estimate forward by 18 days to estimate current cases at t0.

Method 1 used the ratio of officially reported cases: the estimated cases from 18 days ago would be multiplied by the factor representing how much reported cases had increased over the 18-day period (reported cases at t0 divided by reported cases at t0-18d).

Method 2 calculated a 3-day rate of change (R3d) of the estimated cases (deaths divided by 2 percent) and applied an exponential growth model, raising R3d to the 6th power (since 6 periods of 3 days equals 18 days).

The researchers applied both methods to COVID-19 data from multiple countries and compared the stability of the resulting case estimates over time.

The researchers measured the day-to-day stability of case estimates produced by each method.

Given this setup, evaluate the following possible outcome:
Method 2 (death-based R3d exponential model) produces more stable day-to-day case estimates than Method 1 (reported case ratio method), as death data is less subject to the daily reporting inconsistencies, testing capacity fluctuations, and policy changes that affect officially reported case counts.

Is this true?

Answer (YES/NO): YES